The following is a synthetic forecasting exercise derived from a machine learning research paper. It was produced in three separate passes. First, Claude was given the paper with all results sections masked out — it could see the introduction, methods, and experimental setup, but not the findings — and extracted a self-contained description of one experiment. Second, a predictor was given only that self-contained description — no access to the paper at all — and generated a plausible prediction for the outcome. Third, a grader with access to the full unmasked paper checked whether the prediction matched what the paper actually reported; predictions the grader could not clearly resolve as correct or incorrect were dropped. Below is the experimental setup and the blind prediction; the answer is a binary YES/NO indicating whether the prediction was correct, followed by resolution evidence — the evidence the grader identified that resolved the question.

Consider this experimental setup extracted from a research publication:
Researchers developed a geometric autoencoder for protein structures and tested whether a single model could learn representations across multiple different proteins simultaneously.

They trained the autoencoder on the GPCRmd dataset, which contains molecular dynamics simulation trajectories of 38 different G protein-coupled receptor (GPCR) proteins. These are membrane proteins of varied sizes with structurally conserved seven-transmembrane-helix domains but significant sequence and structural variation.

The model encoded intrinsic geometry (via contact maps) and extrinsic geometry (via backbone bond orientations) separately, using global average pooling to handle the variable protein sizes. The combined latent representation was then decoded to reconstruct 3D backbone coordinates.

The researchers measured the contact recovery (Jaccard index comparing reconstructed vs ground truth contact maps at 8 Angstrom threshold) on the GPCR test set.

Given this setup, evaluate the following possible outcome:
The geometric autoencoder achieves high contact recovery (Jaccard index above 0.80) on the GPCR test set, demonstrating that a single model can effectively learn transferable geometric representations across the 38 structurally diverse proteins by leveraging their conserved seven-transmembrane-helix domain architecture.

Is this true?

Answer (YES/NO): YES